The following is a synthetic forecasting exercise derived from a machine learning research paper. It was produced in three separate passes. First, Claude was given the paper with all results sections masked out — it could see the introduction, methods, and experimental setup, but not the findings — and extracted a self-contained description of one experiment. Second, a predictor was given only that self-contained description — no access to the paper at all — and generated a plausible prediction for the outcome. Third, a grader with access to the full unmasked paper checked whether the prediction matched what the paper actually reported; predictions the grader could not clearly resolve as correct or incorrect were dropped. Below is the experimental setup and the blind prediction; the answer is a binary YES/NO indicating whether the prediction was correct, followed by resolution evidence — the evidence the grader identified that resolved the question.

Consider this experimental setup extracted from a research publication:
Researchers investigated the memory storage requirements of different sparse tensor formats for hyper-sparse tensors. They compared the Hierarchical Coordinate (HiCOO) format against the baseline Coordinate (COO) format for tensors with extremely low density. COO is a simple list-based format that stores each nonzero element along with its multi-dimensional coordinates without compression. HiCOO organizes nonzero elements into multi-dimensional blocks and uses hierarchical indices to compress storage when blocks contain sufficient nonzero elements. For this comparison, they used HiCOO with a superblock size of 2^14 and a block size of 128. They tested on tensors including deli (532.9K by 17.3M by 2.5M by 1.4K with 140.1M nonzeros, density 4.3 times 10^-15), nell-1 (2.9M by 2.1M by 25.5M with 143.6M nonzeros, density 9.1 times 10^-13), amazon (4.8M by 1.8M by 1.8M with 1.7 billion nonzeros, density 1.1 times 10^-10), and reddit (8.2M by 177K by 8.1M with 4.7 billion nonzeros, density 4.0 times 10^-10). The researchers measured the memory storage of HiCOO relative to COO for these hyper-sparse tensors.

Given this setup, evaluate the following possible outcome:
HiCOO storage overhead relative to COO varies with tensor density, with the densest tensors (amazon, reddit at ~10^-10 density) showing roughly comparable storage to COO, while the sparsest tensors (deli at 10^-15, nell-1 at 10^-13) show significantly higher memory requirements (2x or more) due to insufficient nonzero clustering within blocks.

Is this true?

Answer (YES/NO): NO